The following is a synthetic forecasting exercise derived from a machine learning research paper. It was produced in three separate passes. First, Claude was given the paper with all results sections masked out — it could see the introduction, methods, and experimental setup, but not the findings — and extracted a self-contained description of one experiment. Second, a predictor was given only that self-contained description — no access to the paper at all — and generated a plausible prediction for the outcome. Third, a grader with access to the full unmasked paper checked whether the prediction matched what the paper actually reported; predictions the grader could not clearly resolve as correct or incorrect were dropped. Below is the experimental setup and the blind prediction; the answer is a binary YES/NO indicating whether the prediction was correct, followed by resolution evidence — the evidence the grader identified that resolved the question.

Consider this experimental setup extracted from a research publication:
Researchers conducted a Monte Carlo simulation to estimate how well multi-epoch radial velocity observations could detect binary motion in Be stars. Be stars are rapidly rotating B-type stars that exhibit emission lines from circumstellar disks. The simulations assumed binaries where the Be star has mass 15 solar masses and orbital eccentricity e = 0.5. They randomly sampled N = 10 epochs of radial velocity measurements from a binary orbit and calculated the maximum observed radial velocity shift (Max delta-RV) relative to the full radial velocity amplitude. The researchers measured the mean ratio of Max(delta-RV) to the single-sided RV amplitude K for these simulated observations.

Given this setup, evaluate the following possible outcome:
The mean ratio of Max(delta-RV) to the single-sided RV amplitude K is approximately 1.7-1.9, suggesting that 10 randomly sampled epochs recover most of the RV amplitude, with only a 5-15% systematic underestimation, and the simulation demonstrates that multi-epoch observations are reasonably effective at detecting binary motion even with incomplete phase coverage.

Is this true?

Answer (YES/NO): YES